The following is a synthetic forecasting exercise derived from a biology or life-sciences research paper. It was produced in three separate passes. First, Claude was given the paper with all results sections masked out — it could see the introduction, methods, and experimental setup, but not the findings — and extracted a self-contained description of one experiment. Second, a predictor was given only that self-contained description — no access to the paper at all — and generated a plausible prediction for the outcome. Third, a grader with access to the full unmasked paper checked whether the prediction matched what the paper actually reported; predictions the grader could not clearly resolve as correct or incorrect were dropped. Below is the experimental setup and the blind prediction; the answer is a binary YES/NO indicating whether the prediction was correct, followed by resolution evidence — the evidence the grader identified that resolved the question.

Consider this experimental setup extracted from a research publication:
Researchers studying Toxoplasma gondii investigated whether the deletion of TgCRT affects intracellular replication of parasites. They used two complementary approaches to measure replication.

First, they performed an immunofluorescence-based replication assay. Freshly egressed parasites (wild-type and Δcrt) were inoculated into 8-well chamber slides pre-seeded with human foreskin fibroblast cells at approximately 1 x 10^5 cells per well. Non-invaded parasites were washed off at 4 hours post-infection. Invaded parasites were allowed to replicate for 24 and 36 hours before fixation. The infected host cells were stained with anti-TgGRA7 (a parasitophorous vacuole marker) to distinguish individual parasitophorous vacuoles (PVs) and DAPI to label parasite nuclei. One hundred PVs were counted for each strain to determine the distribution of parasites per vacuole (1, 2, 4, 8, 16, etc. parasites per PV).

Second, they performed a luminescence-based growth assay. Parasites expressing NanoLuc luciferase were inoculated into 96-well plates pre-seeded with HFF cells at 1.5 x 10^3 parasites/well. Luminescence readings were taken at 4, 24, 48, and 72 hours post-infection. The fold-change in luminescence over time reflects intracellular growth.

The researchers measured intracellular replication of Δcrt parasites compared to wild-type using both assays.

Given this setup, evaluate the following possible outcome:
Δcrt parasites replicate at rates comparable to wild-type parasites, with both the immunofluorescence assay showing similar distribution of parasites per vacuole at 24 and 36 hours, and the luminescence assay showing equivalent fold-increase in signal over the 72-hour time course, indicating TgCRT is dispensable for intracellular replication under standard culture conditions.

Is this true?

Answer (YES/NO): YES